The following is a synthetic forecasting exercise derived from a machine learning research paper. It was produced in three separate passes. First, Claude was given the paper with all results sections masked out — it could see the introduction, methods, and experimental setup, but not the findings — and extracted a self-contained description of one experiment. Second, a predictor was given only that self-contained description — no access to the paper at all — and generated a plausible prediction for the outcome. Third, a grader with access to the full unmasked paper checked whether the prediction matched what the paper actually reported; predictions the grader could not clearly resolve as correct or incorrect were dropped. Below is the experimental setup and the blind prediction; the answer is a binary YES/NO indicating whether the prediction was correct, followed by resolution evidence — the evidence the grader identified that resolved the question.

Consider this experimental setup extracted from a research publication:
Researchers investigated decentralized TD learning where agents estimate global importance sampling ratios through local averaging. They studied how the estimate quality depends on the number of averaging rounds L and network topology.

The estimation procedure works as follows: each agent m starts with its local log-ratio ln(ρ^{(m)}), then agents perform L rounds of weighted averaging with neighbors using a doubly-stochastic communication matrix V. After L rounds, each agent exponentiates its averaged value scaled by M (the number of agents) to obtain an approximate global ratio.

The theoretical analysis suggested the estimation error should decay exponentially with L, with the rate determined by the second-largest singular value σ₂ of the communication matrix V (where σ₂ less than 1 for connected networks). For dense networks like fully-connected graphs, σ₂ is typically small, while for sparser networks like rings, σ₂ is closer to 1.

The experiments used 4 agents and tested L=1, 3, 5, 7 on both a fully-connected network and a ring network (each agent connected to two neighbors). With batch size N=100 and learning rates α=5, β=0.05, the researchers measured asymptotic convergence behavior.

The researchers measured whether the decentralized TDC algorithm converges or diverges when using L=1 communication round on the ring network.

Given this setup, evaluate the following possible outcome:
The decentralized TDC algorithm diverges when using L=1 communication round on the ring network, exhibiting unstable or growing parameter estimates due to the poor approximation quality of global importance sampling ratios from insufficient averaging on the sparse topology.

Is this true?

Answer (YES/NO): YES